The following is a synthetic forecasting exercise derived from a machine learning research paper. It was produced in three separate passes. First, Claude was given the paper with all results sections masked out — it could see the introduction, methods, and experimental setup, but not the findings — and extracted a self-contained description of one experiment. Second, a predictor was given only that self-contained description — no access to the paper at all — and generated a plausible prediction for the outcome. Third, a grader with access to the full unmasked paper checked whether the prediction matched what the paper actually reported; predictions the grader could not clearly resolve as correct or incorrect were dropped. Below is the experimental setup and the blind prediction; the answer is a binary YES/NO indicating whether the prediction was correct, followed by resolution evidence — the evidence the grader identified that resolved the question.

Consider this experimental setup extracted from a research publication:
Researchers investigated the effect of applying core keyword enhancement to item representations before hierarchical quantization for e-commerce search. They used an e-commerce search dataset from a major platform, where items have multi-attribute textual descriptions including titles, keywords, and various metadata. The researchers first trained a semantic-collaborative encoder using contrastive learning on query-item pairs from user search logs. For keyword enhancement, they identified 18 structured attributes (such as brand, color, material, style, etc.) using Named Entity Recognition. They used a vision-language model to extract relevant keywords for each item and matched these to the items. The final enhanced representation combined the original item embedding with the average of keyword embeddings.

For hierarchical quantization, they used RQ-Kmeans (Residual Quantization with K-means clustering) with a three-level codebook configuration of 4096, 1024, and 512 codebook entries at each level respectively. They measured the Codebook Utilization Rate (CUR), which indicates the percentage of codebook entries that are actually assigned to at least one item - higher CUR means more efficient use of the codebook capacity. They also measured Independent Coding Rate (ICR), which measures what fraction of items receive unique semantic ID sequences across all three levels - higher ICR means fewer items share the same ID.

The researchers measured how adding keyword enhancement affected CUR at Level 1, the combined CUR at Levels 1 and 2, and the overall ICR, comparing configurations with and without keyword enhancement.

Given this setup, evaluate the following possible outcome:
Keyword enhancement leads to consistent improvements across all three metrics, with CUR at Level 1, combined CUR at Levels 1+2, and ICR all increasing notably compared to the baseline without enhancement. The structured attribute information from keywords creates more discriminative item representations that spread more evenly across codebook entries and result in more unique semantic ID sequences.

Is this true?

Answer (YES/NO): NO